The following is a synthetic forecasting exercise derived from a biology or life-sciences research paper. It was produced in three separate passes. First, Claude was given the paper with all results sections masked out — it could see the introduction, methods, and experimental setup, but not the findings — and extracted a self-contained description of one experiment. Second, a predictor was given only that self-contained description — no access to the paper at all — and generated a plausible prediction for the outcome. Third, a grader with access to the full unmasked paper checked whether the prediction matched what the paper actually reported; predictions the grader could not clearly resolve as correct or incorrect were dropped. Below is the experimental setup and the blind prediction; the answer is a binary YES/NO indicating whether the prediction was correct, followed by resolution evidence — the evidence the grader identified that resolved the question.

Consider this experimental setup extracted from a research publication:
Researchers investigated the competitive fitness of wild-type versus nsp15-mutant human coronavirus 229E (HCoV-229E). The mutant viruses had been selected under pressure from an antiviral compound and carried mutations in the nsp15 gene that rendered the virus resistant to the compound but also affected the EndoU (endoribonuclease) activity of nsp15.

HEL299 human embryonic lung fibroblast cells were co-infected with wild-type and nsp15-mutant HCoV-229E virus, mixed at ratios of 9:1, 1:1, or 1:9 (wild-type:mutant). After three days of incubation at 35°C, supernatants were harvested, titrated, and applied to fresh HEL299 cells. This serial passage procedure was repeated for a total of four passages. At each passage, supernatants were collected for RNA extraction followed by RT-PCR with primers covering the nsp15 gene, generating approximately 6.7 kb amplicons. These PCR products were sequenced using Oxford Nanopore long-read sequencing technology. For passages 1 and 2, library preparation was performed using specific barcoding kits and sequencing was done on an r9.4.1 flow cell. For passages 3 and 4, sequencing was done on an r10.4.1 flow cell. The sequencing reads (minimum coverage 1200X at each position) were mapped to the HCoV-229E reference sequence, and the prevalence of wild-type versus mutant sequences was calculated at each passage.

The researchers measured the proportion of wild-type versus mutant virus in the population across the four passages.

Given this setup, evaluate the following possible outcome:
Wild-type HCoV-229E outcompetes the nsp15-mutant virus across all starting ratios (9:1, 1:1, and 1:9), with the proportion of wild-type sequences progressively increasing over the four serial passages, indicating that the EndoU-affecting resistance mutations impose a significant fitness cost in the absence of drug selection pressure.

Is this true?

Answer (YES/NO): YES